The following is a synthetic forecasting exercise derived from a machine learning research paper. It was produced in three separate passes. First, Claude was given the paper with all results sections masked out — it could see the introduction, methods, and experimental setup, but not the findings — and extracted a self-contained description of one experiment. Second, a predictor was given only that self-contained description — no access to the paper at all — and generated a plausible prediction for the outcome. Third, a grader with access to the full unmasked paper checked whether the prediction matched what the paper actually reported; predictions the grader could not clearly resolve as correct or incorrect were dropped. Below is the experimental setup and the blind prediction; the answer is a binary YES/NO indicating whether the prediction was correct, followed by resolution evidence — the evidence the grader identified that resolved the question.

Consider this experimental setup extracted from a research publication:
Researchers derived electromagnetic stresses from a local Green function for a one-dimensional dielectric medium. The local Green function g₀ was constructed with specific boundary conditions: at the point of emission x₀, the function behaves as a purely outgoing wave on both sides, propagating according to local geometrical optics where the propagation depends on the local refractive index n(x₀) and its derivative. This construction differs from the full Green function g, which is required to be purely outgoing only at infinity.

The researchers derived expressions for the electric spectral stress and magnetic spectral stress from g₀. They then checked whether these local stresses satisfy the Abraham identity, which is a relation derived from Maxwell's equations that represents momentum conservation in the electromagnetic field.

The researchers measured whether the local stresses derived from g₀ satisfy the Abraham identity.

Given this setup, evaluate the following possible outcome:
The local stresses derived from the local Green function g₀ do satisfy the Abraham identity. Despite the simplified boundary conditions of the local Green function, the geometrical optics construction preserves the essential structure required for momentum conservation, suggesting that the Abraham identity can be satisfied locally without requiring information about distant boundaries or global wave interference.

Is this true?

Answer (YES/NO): NO